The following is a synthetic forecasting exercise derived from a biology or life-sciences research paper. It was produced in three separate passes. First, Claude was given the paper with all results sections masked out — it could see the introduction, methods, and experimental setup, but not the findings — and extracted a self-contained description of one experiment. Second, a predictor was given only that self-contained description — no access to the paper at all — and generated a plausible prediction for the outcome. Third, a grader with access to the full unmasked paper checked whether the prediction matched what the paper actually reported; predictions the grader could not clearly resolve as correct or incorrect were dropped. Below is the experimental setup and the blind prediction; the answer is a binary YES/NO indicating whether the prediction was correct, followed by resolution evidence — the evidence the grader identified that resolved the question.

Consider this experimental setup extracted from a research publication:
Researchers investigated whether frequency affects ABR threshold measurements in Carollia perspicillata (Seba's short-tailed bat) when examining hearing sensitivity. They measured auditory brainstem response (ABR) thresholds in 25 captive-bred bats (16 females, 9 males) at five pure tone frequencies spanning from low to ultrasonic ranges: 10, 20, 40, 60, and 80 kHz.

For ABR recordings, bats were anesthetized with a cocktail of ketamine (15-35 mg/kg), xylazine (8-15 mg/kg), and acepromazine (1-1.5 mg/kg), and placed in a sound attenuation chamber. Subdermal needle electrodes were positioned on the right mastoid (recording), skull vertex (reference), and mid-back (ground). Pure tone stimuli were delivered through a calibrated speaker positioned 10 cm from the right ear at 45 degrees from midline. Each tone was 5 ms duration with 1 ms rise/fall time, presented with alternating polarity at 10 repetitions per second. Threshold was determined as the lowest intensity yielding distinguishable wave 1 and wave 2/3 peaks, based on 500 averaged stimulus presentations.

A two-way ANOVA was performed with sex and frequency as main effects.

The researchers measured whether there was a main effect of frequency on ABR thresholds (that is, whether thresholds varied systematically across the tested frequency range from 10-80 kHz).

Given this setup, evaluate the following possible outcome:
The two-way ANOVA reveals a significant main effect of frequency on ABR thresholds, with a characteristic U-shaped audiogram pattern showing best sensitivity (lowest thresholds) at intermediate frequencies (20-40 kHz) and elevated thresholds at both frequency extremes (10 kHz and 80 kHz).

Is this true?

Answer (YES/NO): NO